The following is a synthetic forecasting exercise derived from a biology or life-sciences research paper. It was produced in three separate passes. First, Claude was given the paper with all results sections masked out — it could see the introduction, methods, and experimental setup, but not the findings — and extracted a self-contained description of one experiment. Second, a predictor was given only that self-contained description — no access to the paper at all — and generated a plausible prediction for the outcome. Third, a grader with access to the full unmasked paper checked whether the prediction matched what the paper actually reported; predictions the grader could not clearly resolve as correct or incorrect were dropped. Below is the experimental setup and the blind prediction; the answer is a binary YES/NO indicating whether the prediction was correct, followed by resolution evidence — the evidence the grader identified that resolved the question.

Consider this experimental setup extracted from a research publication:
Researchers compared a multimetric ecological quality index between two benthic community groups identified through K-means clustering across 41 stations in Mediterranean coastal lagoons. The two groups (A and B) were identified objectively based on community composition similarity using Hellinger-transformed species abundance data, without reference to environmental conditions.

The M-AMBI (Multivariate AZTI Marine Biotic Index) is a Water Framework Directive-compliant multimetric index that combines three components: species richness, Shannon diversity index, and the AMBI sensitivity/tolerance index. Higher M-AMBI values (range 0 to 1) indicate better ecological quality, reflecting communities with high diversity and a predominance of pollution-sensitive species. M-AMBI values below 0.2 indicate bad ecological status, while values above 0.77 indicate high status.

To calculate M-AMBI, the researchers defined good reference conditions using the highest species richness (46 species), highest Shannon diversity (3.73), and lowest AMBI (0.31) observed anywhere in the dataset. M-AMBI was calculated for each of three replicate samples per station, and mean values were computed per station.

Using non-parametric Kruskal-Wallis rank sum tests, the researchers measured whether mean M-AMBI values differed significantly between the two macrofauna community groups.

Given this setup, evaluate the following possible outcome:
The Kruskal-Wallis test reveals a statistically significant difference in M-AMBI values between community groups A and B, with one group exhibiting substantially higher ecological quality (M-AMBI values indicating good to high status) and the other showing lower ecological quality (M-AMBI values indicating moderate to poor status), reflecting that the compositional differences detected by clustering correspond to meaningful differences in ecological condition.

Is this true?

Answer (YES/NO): NO